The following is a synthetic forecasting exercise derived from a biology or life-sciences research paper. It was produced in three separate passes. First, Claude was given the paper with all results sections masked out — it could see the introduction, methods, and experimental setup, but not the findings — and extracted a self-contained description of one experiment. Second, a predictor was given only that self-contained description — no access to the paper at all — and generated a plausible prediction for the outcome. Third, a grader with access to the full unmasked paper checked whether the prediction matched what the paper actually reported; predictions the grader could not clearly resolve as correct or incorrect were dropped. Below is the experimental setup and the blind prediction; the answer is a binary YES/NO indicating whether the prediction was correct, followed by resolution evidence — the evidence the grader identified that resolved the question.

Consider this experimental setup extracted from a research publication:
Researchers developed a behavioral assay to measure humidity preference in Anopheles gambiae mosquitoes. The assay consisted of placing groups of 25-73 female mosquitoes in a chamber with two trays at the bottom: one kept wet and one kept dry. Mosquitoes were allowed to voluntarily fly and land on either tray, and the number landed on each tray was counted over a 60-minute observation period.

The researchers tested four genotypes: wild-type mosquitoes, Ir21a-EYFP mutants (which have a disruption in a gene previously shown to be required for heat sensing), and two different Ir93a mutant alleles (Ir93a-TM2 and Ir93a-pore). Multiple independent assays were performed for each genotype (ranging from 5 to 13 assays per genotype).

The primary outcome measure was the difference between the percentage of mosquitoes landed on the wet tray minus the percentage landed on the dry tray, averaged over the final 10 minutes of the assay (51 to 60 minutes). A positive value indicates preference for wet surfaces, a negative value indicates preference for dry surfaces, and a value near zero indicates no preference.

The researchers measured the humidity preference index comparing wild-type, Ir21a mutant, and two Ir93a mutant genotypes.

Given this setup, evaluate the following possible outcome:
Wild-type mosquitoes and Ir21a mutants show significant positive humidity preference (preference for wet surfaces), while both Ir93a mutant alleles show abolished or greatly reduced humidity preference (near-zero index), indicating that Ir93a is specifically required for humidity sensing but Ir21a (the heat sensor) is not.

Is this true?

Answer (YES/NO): YES